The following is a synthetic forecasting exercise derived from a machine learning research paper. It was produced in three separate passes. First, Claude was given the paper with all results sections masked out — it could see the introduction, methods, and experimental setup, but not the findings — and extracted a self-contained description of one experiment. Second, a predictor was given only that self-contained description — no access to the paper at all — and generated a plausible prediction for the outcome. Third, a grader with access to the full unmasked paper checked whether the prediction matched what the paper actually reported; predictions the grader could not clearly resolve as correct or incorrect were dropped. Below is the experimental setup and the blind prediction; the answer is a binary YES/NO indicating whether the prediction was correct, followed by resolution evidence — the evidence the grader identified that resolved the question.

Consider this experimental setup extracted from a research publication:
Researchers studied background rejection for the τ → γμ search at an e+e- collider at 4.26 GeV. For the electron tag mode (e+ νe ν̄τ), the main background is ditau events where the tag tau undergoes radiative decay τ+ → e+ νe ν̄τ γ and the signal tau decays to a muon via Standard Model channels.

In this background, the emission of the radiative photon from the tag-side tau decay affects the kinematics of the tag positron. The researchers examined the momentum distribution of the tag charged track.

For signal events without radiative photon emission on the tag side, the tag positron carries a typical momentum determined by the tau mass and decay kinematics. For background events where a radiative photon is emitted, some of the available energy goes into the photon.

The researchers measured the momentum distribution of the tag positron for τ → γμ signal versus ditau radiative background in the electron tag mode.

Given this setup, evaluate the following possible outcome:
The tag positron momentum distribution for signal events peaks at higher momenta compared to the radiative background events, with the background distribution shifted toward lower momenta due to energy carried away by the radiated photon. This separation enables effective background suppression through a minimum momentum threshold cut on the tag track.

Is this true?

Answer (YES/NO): YES